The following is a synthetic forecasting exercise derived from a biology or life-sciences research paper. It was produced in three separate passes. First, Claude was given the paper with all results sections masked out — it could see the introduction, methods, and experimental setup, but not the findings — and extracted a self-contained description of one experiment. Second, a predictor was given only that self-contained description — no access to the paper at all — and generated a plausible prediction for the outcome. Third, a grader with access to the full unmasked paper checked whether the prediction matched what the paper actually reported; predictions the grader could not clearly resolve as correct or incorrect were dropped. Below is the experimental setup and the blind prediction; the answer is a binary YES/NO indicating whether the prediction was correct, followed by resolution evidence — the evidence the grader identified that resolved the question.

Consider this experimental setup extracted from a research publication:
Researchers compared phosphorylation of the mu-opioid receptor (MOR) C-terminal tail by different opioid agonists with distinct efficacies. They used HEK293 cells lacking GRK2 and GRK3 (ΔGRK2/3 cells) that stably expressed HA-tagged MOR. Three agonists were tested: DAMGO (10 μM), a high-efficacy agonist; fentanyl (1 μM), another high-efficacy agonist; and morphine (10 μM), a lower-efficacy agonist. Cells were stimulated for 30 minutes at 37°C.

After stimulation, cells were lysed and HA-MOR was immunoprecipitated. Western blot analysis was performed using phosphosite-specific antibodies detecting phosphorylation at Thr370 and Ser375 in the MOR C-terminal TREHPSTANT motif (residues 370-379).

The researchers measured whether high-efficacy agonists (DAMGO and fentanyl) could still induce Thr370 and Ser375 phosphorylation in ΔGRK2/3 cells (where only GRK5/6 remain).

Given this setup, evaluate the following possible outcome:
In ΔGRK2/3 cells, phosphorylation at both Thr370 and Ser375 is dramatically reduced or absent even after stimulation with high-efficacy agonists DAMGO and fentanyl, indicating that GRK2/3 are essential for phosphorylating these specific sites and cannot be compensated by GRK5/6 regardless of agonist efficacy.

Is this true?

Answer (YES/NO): NO